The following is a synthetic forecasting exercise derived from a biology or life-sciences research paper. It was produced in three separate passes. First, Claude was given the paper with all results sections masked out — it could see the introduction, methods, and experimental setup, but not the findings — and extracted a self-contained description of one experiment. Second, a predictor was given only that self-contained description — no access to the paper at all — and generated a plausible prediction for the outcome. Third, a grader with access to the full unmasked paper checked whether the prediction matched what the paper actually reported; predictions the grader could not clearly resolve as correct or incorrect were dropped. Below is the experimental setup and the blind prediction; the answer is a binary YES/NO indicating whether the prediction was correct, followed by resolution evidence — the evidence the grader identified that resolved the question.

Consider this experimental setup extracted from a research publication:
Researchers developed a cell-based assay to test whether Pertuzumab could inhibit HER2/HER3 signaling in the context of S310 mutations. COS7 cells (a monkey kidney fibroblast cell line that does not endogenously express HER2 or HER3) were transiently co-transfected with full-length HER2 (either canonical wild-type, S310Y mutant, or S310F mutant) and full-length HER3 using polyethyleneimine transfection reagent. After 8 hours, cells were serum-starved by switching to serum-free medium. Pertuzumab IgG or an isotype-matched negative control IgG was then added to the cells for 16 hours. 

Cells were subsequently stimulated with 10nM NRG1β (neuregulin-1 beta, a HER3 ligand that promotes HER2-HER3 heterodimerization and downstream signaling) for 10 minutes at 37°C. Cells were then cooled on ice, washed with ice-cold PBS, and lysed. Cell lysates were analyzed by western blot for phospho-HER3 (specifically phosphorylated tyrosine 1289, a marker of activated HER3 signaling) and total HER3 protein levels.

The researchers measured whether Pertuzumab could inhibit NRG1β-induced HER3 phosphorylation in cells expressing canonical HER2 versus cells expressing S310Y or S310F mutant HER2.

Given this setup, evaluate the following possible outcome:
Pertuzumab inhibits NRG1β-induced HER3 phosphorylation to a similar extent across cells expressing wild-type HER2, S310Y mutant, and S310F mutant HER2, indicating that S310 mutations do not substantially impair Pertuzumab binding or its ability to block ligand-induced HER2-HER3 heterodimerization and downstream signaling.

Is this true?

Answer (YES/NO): NO